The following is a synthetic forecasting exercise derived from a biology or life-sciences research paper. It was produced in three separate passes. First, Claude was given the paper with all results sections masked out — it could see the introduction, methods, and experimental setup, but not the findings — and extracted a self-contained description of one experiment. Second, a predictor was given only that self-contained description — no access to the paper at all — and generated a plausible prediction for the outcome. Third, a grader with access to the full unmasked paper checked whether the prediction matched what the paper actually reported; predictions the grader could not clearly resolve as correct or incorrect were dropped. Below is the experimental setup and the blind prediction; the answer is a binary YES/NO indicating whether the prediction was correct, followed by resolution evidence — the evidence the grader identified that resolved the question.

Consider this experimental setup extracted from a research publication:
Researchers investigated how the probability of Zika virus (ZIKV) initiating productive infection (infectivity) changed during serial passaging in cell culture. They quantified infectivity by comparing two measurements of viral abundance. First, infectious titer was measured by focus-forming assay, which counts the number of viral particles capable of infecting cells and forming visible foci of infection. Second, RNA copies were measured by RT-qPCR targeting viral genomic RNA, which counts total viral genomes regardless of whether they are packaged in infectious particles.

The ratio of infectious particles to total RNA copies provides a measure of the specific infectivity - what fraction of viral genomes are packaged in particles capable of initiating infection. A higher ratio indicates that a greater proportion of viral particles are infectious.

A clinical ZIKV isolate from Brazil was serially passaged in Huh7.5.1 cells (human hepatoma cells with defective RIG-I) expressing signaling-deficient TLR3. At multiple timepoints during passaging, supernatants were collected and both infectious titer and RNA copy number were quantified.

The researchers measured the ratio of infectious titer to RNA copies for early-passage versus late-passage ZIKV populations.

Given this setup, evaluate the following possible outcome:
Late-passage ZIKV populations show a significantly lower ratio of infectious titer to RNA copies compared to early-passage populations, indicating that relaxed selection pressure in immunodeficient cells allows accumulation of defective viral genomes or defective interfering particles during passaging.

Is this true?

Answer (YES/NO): NO